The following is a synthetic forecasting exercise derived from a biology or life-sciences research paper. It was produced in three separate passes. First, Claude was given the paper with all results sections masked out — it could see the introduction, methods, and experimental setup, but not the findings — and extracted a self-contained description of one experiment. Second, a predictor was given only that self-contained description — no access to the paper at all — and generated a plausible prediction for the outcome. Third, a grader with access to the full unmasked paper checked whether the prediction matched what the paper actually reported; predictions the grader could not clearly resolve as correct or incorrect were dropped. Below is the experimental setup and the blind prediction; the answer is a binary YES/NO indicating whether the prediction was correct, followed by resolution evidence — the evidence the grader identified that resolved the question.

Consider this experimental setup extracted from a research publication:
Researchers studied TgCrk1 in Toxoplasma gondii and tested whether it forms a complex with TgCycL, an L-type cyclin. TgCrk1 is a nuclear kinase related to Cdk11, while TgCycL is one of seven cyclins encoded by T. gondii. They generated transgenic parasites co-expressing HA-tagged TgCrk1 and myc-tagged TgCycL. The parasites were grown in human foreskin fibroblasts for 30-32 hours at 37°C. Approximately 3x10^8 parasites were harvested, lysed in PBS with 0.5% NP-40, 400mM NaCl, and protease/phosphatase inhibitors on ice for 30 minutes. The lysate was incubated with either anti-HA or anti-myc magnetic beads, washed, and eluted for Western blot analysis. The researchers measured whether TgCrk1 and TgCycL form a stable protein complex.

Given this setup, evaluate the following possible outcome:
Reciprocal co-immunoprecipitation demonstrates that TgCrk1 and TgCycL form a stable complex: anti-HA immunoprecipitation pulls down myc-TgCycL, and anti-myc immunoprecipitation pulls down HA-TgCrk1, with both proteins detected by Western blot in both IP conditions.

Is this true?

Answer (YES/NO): NO